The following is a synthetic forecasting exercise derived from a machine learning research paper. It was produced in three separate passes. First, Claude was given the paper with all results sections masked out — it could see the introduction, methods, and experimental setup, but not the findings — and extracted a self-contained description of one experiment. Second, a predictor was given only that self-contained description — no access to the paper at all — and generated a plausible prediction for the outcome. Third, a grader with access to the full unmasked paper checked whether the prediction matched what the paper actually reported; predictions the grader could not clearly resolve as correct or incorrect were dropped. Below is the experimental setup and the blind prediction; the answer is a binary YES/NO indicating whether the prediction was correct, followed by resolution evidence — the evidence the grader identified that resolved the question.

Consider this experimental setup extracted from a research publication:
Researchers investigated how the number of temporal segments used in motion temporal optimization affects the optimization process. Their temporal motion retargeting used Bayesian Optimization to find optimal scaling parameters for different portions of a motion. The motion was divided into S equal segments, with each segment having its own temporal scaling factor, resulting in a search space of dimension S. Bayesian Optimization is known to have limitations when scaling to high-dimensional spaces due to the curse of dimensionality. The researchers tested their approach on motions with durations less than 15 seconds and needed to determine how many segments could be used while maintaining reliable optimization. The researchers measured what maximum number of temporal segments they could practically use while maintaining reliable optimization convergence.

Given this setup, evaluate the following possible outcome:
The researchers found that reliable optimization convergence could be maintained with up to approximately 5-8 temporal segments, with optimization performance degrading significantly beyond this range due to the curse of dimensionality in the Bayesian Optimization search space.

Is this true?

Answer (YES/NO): NO